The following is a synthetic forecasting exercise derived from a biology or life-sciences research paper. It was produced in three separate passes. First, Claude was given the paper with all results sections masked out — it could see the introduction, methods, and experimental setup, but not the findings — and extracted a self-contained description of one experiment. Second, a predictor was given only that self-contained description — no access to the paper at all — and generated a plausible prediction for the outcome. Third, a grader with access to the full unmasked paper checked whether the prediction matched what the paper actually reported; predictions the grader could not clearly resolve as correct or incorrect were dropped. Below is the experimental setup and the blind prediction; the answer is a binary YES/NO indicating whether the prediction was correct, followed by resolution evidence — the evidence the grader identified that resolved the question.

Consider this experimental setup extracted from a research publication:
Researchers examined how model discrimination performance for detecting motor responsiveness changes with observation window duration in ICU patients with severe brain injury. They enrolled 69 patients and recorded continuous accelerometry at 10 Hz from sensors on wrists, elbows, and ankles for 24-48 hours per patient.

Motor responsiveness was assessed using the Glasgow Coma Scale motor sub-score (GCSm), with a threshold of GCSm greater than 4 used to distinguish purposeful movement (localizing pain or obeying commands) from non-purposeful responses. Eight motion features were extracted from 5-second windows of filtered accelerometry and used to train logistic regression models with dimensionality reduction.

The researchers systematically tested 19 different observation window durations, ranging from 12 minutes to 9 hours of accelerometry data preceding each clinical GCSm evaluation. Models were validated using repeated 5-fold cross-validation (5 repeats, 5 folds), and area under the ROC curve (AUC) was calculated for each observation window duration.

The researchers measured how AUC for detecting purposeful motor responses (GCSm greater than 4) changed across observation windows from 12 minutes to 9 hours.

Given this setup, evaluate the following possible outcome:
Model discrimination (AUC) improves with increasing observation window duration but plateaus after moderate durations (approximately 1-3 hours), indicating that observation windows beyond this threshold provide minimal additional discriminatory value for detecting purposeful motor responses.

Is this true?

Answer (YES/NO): NO